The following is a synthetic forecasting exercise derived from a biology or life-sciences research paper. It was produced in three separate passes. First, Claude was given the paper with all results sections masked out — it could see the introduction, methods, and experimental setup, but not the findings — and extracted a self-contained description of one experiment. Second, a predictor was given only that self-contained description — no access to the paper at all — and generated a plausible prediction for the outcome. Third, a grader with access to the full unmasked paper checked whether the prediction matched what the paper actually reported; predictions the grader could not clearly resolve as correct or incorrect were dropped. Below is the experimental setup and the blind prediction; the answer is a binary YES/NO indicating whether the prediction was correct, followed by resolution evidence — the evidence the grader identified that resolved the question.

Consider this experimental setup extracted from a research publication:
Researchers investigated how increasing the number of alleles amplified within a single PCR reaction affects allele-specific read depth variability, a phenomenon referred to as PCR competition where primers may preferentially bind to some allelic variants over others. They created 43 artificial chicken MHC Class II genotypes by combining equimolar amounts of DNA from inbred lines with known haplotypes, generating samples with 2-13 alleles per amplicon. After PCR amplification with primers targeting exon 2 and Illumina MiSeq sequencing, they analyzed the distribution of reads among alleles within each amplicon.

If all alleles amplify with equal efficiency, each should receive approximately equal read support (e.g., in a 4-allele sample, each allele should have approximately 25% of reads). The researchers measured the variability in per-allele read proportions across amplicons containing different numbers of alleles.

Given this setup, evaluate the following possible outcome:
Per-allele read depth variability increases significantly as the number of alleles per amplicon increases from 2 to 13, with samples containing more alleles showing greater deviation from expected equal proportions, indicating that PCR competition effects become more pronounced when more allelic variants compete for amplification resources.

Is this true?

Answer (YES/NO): NO